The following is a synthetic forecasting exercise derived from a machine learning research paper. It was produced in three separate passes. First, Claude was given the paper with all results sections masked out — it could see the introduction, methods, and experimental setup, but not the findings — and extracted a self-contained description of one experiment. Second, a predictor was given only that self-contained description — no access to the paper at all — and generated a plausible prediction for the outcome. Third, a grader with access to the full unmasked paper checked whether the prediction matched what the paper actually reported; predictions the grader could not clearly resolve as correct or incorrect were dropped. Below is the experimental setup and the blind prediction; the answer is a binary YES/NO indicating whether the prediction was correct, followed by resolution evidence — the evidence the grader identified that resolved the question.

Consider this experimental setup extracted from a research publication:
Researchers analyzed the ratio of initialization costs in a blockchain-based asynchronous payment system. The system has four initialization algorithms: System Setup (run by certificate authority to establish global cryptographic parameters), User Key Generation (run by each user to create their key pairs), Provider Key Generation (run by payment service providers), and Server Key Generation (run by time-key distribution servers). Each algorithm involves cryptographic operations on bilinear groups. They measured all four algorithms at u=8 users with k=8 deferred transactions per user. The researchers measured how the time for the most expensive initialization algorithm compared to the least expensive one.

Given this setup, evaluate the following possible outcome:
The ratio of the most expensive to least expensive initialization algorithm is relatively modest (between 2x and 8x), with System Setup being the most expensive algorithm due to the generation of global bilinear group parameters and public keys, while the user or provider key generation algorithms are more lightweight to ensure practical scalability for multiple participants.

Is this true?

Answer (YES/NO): NO